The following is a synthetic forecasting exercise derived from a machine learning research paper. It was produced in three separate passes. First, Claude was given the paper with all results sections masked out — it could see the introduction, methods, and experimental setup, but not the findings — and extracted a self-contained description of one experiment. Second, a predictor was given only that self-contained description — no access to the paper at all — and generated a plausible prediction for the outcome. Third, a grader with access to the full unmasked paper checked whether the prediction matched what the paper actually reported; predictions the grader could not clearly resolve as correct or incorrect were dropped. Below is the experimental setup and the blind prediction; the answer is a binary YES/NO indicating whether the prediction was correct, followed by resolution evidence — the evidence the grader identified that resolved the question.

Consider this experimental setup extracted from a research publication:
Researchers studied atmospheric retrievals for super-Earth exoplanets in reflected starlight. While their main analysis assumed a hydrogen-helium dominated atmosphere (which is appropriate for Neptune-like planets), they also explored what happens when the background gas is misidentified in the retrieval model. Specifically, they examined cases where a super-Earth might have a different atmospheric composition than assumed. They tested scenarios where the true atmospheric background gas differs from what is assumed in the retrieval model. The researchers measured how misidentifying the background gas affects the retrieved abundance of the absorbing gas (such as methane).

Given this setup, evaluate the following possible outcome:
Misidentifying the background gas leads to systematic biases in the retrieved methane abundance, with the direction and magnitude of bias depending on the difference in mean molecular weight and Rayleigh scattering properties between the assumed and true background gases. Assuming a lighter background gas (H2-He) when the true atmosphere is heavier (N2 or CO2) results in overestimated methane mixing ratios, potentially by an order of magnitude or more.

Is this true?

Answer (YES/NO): NO